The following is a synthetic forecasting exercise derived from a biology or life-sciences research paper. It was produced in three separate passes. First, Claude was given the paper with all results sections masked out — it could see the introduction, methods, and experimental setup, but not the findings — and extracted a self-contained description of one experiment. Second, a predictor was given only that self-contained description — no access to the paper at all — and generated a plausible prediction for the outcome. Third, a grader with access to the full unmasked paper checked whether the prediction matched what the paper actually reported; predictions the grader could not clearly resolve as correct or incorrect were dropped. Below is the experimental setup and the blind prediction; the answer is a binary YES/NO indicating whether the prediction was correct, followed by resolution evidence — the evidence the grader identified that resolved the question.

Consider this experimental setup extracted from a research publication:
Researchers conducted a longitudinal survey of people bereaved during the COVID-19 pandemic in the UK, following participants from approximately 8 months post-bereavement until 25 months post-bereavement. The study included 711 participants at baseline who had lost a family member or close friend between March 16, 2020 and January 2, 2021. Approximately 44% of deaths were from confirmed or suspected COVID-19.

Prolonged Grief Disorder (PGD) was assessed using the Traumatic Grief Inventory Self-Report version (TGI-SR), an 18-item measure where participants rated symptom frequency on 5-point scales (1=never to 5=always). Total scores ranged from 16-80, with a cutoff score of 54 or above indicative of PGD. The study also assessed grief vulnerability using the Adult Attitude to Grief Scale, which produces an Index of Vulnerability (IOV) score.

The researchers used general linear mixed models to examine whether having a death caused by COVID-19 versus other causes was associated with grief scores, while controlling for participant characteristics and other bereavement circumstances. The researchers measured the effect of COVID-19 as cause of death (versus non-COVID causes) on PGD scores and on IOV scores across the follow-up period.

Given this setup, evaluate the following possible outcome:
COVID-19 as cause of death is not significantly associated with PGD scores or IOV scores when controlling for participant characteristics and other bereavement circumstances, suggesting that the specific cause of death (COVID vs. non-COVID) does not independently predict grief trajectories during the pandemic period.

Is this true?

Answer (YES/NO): NO